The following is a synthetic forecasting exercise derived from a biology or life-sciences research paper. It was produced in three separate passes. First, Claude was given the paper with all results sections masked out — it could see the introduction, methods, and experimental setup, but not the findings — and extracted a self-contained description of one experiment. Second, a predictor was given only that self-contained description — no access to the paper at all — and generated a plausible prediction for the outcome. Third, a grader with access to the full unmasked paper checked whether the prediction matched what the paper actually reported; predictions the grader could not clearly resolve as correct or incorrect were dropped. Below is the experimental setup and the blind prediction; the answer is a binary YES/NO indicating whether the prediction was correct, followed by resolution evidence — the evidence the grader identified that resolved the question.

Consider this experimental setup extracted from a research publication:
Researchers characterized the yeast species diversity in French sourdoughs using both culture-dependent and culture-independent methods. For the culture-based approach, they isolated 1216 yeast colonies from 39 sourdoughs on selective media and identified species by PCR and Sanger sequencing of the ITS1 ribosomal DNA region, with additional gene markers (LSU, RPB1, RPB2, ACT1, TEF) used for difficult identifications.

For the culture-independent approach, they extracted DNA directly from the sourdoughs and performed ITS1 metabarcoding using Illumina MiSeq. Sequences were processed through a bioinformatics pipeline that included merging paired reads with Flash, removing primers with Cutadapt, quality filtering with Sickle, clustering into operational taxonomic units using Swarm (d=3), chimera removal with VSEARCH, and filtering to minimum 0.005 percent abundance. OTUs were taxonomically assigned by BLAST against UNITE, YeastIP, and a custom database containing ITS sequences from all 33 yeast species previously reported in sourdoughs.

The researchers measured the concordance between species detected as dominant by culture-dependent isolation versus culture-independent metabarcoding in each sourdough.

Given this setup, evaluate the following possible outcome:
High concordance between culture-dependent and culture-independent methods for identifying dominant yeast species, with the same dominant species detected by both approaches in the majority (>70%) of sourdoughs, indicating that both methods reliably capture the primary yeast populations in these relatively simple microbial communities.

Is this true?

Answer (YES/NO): YES